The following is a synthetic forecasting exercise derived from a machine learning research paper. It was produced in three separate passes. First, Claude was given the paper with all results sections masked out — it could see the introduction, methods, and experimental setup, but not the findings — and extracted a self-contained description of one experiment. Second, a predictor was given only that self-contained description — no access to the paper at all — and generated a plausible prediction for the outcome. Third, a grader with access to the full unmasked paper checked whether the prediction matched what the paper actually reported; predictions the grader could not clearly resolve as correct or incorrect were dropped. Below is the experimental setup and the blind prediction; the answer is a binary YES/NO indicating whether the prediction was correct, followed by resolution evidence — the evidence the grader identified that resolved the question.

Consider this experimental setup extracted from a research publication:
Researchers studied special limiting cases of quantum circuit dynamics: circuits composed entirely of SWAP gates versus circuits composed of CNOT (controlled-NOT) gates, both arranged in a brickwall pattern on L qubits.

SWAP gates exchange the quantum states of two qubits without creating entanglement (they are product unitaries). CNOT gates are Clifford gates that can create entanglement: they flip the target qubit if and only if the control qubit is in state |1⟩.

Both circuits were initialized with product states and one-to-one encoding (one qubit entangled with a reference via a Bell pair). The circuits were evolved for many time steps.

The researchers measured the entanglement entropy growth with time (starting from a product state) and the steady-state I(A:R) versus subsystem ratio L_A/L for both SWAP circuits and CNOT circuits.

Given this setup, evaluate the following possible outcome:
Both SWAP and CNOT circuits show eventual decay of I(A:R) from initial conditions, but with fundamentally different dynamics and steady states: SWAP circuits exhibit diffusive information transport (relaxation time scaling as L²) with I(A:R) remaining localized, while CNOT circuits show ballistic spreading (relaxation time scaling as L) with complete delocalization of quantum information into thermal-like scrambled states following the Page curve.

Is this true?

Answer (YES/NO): NO